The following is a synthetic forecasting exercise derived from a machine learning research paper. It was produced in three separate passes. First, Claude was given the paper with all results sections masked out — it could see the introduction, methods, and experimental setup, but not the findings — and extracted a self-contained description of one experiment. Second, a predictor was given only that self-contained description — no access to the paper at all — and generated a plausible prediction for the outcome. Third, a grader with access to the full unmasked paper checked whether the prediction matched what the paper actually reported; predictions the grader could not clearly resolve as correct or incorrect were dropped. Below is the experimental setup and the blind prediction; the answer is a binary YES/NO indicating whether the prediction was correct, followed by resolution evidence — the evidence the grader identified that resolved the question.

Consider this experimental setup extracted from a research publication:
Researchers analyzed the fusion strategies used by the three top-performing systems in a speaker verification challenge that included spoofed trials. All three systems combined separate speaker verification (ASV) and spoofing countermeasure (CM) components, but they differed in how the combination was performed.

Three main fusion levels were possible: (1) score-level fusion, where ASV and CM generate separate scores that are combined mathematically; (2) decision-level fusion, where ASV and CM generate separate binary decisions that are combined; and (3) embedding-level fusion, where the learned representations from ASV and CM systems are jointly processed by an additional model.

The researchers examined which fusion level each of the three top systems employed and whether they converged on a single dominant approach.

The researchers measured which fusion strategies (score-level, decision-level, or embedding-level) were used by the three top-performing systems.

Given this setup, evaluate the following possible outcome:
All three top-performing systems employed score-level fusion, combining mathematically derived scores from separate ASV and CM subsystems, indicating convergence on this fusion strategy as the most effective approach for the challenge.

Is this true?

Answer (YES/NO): NO